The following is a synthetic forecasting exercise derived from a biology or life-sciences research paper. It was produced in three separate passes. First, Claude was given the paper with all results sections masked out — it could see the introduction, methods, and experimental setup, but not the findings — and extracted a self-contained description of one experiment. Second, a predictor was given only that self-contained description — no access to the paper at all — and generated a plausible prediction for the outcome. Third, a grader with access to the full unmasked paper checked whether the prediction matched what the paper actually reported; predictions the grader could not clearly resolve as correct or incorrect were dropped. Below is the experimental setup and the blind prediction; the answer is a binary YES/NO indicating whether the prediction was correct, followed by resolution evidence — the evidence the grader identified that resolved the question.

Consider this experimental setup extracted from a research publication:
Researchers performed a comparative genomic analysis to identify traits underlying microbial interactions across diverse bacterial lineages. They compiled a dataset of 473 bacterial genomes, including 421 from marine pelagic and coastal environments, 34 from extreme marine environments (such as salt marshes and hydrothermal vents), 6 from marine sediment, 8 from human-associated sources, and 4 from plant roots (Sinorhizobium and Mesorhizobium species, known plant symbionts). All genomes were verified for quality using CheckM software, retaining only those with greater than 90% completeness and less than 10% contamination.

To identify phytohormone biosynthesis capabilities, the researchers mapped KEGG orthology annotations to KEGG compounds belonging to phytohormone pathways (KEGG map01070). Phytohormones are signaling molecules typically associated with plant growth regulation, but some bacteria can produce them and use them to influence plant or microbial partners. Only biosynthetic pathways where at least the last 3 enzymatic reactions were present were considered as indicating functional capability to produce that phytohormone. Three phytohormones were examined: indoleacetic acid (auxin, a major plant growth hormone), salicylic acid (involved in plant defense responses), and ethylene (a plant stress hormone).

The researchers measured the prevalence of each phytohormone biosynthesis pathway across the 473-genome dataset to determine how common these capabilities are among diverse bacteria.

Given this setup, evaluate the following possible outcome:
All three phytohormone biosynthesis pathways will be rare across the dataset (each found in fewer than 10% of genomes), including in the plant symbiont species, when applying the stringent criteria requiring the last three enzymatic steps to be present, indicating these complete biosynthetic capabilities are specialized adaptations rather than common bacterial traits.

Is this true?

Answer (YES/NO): NO